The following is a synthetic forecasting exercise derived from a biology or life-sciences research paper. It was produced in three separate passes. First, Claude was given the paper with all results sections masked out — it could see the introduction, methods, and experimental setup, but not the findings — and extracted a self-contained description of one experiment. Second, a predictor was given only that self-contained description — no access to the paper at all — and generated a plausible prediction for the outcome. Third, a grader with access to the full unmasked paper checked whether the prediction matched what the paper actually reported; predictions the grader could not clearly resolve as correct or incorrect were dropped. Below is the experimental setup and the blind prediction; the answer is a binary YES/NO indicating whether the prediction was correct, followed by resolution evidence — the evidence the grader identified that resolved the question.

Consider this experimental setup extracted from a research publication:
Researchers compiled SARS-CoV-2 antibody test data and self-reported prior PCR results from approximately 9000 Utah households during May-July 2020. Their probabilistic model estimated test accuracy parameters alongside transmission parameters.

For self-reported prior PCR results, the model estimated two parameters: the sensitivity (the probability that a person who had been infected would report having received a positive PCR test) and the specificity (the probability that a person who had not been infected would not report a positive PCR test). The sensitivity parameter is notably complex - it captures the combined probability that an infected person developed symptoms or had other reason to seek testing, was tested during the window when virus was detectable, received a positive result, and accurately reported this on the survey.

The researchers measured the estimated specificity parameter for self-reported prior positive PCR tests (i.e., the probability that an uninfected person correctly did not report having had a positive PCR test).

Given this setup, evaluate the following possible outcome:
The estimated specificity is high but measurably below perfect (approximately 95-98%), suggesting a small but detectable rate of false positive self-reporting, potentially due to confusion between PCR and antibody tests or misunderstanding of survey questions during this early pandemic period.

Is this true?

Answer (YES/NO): NO